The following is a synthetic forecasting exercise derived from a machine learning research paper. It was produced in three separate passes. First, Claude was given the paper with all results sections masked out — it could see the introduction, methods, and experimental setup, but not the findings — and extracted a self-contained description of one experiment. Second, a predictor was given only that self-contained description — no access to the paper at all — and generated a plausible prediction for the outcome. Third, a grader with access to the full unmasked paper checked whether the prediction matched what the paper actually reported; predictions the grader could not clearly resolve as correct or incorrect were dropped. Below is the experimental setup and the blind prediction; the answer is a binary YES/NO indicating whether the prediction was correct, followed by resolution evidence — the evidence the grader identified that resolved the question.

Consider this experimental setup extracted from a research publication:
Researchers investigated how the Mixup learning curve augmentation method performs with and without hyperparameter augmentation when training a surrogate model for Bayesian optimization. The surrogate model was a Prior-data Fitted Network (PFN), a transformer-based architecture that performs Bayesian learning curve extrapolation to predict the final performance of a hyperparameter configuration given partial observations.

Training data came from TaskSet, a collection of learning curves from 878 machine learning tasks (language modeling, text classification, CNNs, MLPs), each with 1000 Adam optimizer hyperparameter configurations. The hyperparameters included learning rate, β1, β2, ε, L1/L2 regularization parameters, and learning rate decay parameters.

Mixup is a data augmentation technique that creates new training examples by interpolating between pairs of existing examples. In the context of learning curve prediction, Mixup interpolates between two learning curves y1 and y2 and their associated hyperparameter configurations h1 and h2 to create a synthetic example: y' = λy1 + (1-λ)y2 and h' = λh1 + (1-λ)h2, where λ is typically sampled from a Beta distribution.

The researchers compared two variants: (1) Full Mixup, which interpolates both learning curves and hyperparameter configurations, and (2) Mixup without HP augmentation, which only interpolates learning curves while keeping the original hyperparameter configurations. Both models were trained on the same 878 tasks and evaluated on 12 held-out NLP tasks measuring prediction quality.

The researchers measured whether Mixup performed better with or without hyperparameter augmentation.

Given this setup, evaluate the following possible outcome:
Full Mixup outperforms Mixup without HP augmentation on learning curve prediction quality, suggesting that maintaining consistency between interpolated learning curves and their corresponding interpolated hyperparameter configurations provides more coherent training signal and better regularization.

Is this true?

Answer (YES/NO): NO